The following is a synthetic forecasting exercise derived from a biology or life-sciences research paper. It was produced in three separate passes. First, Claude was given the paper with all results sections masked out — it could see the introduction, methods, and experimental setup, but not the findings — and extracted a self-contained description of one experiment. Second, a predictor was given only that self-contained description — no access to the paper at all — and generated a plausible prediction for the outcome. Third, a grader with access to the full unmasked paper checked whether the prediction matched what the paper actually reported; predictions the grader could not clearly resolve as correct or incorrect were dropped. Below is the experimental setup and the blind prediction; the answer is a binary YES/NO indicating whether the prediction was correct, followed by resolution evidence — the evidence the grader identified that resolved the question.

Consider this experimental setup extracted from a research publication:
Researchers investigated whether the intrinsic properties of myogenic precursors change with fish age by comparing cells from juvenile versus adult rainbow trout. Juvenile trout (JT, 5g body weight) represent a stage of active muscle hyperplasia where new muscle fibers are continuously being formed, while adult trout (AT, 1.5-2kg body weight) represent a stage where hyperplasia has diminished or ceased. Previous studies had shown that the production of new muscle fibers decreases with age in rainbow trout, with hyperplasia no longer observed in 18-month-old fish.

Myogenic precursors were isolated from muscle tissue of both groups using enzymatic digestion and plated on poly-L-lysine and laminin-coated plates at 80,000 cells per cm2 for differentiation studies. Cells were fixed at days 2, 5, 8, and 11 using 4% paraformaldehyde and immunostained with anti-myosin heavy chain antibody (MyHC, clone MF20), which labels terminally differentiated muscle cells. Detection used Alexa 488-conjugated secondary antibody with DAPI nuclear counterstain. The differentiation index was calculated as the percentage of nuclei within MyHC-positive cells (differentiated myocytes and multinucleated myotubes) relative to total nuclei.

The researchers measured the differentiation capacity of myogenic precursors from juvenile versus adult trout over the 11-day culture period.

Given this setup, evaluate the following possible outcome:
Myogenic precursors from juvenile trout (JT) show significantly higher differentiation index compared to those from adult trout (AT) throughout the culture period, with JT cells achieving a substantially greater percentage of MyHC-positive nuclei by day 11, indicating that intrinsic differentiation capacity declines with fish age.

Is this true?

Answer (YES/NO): NO